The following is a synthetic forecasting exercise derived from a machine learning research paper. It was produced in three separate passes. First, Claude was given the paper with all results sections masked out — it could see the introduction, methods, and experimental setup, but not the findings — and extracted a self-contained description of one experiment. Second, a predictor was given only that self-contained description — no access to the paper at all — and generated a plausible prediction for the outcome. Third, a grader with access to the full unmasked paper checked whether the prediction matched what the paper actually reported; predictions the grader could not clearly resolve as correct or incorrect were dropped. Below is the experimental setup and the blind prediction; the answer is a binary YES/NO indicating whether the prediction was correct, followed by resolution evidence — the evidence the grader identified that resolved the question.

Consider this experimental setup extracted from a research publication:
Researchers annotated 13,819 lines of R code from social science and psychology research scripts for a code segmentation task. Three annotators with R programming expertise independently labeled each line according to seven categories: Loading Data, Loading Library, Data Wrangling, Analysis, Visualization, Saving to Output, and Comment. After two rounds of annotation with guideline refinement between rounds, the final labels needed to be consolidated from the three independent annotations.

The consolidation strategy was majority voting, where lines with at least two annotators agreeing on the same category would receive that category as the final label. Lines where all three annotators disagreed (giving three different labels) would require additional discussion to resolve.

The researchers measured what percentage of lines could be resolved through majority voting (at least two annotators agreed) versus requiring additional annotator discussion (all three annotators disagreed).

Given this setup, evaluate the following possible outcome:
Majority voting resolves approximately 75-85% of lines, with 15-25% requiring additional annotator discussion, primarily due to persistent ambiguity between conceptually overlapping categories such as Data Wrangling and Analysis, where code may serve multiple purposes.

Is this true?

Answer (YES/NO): NO